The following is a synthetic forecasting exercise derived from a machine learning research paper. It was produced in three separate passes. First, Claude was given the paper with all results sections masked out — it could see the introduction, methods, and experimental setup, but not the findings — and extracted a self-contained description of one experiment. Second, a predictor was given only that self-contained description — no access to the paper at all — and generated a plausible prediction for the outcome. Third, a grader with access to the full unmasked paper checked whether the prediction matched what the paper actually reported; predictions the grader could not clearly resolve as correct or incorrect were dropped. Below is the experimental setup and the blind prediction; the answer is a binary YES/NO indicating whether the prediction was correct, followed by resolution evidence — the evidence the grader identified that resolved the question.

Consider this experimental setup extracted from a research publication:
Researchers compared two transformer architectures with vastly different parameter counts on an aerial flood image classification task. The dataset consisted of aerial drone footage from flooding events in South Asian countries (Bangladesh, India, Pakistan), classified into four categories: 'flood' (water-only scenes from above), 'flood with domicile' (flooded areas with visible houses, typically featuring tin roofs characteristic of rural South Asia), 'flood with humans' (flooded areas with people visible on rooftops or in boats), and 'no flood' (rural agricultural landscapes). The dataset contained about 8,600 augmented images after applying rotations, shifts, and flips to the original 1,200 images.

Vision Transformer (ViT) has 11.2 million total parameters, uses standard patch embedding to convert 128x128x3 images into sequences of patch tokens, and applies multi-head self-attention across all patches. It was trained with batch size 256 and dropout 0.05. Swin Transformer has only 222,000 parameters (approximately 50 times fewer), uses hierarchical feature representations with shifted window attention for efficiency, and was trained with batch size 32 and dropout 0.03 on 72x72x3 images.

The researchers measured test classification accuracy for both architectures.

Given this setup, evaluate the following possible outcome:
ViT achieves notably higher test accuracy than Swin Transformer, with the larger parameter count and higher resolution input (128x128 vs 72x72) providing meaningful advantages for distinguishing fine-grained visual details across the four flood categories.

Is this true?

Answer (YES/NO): NO